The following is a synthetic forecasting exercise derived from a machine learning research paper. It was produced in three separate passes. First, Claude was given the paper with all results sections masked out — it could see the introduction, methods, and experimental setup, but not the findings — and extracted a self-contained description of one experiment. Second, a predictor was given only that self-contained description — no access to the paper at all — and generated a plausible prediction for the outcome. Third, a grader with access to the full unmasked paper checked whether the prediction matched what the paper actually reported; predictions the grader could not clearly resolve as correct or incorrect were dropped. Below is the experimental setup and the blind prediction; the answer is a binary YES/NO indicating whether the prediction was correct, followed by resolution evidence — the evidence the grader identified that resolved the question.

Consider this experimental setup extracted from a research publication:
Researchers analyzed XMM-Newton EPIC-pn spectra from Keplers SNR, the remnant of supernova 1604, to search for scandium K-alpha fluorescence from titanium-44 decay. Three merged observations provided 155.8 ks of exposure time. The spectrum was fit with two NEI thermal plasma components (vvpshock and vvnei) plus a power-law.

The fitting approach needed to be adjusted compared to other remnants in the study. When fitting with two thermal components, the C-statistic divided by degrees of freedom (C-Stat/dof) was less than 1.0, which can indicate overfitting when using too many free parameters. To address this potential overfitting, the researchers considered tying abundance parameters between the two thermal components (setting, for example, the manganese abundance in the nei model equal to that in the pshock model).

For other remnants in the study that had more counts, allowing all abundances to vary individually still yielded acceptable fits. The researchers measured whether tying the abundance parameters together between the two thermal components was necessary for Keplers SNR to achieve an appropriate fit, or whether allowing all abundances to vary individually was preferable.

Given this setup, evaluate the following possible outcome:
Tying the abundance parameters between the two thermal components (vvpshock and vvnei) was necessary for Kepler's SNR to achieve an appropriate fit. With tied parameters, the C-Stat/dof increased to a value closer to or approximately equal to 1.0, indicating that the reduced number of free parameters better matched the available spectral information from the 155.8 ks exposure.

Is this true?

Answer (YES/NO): YES